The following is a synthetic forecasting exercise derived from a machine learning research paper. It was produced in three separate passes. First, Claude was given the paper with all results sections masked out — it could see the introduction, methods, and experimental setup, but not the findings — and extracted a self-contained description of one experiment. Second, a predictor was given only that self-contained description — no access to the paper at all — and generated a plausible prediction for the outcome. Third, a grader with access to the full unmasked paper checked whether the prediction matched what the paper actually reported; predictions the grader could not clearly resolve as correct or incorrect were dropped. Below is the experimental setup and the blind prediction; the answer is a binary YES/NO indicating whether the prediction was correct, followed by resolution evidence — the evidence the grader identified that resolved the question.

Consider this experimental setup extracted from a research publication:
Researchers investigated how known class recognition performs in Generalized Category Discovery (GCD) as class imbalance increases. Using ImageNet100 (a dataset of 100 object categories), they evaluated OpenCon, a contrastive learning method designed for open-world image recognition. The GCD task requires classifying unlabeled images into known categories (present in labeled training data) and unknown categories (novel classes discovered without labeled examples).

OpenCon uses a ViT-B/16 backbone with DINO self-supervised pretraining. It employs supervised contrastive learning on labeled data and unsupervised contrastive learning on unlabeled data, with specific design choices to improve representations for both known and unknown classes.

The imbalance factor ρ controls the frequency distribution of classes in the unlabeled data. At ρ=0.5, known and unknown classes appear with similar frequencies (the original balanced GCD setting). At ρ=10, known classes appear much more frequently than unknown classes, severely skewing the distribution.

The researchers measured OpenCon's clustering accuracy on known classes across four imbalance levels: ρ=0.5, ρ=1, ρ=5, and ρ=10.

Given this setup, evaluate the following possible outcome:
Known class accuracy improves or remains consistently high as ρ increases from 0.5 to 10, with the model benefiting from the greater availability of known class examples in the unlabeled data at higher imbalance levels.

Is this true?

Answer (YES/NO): YES